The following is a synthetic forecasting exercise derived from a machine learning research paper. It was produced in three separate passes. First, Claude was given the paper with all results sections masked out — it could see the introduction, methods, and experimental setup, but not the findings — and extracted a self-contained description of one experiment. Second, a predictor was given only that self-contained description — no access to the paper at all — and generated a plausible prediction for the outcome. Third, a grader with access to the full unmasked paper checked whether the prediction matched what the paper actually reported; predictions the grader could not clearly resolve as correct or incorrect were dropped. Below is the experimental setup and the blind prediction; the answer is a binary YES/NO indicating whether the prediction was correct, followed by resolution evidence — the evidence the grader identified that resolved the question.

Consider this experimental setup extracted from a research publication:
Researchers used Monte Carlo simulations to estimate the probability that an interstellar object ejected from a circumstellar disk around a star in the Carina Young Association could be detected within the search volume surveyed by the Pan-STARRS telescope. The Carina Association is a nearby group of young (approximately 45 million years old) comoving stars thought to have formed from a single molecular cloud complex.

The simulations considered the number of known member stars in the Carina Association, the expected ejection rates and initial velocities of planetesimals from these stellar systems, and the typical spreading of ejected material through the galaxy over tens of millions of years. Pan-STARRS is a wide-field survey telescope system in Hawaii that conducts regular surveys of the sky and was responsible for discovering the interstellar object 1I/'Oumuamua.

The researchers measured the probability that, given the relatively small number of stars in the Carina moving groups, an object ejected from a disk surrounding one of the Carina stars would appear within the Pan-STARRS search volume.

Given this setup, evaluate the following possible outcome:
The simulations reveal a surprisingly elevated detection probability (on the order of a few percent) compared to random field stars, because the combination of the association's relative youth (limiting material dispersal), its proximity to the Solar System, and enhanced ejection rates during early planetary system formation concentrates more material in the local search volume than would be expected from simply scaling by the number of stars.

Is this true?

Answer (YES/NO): NO